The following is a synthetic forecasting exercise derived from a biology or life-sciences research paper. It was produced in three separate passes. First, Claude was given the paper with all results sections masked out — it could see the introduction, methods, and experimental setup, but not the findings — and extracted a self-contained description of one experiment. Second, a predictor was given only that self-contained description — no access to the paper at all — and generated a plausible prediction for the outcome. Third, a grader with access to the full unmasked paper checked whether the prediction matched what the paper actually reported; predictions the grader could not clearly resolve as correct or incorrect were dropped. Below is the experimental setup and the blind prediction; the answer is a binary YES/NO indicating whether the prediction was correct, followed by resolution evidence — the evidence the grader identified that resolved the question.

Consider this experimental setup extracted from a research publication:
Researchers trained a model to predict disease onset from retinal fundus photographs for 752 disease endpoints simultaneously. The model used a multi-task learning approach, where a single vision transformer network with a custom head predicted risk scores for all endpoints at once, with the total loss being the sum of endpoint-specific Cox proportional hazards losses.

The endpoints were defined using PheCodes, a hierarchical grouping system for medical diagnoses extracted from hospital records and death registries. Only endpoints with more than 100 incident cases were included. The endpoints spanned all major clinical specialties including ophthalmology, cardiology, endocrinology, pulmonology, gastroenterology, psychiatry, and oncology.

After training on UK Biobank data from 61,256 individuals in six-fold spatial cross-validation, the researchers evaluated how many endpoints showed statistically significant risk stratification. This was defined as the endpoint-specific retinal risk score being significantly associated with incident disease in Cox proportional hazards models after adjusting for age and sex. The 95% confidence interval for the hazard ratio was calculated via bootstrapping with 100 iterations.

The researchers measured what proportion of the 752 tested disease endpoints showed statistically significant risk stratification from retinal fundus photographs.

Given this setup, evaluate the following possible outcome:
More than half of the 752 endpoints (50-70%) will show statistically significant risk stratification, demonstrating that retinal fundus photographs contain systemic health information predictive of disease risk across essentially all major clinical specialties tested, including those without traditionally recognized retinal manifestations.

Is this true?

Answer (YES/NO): NO